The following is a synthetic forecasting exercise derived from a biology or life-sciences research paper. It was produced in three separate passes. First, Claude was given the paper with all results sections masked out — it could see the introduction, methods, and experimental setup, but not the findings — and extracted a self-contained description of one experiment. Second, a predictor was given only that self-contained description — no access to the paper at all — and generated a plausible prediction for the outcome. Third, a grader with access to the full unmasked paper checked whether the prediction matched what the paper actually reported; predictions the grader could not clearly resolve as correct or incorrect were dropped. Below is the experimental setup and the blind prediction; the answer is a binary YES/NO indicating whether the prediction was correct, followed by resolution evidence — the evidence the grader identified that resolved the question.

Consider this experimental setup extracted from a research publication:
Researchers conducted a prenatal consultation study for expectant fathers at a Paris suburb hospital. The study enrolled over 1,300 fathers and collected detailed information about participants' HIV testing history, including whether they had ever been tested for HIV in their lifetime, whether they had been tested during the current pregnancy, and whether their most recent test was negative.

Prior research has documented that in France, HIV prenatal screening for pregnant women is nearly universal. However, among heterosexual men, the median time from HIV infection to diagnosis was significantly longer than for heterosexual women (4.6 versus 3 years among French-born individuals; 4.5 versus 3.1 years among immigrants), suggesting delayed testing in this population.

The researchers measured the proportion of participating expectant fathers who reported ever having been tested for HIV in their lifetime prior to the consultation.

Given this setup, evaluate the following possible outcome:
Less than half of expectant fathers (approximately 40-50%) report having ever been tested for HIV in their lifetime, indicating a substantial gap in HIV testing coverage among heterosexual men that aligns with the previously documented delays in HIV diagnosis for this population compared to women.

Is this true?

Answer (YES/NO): NO